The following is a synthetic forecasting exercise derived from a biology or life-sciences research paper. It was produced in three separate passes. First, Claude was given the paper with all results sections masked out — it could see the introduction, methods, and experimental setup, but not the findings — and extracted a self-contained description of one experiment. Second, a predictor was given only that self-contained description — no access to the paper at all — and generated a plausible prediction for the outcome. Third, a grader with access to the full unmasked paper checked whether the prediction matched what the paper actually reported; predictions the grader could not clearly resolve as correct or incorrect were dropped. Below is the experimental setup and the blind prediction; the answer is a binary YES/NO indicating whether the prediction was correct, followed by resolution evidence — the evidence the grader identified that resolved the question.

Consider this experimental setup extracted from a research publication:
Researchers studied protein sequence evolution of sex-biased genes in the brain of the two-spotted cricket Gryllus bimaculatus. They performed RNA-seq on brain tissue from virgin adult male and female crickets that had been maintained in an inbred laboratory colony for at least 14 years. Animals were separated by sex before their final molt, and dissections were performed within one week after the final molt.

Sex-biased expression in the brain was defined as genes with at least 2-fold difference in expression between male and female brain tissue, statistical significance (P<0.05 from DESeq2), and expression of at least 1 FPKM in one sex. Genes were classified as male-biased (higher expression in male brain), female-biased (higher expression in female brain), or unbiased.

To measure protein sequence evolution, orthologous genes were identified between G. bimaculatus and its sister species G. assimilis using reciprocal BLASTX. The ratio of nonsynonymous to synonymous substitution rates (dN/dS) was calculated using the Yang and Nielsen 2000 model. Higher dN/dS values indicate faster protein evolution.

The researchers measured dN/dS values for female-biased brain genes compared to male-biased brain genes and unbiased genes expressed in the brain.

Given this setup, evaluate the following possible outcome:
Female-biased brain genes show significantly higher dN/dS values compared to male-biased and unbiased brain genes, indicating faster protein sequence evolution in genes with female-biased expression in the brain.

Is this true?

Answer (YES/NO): NO